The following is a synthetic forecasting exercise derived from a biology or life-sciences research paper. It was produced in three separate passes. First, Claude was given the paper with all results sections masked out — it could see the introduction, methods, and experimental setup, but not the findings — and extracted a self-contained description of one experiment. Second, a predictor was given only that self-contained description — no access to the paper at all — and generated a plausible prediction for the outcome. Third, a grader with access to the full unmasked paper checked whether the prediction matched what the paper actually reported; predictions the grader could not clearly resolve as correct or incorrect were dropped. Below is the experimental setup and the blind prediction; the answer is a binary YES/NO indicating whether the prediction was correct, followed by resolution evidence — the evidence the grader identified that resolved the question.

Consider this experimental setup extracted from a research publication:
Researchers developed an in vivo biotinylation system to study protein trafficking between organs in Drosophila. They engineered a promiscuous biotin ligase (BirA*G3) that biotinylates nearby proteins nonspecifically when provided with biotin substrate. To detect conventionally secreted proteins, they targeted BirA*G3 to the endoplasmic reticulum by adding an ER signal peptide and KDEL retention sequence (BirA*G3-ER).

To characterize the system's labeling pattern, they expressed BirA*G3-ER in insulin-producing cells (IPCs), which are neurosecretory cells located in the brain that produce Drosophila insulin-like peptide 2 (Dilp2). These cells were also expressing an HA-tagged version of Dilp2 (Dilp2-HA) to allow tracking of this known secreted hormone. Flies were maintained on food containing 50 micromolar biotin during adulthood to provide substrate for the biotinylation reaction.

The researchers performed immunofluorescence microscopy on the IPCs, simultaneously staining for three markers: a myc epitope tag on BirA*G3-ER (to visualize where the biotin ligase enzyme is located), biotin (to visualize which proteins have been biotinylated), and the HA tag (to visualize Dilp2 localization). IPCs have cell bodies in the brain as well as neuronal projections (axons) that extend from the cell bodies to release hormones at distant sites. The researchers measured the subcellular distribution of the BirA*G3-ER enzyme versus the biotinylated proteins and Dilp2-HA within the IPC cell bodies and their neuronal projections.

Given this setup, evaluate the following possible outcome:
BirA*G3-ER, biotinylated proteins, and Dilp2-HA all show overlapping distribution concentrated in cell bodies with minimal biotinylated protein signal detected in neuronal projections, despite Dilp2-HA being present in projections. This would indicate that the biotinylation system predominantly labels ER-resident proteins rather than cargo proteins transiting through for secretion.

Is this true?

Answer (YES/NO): NO